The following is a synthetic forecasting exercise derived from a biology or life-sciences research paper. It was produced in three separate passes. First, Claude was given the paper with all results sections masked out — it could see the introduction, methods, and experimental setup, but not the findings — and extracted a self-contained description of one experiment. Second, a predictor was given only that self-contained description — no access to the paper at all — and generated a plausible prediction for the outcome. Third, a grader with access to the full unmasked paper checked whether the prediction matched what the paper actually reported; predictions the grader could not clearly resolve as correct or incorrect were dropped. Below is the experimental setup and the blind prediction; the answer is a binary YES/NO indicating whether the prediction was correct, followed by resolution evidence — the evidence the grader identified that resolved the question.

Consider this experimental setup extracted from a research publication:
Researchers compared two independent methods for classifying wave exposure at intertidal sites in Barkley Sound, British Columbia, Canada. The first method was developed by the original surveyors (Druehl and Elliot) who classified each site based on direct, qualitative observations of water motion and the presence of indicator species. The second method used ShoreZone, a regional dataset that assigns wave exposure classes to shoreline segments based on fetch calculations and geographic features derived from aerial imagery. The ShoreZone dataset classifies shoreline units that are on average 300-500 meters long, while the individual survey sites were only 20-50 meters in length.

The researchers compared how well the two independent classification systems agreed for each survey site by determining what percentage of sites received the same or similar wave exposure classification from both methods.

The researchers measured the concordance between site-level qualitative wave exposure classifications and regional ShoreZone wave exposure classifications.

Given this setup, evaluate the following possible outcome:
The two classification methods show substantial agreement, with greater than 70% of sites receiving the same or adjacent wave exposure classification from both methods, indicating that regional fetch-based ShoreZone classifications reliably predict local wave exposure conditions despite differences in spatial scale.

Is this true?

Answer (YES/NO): YES